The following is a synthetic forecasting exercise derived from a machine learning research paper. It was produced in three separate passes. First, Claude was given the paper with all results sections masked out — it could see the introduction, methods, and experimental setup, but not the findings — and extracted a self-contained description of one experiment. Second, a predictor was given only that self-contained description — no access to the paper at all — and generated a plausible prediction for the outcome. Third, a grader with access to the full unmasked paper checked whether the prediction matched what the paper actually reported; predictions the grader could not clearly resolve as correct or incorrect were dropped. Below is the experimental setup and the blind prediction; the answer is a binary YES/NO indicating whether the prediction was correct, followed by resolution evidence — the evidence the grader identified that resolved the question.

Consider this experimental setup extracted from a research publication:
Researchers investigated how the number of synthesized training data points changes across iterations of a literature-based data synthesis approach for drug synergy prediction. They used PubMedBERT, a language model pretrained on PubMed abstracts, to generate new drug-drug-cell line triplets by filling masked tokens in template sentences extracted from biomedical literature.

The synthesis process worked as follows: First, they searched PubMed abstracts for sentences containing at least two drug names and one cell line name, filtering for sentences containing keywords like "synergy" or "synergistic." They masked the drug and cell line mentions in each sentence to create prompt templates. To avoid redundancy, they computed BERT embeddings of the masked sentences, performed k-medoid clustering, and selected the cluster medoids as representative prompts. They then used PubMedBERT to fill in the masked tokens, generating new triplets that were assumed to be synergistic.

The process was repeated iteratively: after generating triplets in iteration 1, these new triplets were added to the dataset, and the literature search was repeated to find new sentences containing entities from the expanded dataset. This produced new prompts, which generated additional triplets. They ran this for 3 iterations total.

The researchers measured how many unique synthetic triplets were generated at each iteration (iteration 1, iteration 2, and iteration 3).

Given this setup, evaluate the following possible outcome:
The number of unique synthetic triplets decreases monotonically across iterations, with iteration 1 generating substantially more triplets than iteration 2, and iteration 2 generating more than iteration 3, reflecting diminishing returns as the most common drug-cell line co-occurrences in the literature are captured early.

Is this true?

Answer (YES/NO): NO